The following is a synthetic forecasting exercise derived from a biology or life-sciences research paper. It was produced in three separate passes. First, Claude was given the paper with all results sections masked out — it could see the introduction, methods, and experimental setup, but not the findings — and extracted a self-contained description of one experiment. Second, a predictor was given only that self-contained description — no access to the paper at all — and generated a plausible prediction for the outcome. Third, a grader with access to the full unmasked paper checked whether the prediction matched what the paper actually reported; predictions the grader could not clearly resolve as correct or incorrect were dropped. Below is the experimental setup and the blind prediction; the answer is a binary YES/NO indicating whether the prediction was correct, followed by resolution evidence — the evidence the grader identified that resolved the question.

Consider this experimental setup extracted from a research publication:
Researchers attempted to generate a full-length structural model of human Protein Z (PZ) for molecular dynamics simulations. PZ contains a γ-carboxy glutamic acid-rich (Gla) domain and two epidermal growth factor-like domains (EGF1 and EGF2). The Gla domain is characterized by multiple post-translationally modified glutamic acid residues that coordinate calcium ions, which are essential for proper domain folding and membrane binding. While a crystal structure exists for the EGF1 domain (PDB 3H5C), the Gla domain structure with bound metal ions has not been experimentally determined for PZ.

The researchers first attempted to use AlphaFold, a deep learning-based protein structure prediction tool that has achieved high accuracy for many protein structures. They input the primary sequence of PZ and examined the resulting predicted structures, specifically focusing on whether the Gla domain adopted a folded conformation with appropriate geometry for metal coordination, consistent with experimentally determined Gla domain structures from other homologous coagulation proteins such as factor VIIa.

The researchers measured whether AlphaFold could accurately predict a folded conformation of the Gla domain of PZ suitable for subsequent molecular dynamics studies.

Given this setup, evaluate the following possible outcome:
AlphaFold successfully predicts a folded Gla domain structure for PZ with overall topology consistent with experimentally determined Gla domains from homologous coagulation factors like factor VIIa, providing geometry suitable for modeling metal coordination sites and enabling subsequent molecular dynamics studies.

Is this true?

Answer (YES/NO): NO